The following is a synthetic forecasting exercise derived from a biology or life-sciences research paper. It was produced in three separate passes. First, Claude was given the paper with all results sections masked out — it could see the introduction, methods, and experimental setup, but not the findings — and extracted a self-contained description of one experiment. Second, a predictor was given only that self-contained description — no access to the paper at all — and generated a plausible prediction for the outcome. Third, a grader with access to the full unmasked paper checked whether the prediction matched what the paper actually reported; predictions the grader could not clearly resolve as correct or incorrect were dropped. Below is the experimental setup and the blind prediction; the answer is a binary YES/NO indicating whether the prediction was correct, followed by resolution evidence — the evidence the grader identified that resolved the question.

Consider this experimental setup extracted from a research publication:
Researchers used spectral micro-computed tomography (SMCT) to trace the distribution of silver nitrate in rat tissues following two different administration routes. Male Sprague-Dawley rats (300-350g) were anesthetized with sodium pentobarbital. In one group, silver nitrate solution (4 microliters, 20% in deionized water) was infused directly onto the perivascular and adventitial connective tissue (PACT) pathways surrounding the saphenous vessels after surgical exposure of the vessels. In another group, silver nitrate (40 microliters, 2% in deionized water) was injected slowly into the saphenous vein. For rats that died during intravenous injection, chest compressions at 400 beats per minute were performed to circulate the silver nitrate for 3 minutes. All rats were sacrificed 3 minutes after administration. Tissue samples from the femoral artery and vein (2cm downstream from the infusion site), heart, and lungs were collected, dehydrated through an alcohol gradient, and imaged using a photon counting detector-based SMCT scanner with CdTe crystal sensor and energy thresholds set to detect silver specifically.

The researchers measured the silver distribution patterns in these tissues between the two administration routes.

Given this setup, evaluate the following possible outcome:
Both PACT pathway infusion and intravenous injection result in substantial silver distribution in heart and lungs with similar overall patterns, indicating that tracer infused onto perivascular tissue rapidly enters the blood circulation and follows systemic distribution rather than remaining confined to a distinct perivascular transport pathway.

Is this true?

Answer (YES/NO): NO